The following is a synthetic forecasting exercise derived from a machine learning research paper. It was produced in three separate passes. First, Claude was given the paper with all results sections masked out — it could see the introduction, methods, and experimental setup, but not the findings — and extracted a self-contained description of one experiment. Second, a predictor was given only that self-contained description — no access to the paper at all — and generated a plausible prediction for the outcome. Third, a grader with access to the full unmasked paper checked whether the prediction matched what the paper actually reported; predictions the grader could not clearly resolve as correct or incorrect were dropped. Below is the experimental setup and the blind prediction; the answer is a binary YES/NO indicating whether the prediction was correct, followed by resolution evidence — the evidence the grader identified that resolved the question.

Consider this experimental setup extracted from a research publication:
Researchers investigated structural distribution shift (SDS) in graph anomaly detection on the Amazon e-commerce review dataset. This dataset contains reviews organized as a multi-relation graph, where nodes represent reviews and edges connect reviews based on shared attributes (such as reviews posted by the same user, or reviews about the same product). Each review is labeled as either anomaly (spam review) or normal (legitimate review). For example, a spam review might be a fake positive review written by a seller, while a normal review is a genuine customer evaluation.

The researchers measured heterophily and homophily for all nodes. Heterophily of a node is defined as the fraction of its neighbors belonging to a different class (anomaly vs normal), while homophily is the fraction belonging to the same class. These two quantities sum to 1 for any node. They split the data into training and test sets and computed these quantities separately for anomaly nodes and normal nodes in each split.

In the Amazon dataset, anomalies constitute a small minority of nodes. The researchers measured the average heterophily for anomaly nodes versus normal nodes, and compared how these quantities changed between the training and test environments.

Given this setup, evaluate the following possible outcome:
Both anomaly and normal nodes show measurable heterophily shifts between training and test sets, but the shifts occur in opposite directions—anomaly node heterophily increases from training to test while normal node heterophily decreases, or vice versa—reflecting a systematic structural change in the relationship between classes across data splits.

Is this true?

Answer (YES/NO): NO